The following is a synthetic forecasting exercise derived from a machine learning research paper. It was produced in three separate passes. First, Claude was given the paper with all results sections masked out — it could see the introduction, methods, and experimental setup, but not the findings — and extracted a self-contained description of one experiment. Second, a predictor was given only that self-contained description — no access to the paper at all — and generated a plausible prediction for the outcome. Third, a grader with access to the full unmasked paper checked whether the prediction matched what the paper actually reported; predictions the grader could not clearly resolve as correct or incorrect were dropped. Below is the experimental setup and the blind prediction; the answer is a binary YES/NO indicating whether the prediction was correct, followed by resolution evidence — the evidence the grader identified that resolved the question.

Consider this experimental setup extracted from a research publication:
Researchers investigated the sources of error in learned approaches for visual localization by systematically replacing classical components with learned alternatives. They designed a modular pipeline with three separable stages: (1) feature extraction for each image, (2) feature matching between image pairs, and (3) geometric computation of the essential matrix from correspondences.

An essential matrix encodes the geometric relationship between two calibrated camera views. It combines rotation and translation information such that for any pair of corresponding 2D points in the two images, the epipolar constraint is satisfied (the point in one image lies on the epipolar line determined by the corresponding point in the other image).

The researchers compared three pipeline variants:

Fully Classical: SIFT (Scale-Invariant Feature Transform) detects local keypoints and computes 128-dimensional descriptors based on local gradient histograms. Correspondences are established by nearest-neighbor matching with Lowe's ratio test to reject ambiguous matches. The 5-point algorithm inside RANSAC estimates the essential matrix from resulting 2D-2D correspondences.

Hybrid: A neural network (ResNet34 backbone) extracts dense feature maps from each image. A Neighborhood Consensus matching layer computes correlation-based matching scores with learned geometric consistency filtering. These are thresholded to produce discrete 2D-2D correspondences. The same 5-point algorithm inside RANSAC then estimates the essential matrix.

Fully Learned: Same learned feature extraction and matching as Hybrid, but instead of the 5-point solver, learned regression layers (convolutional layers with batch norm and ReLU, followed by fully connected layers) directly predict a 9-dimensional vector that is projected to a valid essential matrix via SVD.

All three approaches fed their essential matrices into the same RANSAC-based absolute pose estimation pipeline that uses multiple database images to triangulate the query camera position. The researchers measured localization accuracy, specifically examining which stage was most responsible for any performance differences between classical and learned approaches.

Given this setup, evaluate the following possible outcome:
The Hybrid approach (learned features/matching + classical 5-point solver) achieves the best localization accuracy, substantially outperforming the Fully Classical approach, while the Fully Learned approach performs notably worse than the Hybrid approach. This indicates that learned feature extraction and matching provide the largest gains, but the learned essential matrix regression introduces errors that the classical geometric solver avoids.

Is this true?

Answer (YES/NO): NO